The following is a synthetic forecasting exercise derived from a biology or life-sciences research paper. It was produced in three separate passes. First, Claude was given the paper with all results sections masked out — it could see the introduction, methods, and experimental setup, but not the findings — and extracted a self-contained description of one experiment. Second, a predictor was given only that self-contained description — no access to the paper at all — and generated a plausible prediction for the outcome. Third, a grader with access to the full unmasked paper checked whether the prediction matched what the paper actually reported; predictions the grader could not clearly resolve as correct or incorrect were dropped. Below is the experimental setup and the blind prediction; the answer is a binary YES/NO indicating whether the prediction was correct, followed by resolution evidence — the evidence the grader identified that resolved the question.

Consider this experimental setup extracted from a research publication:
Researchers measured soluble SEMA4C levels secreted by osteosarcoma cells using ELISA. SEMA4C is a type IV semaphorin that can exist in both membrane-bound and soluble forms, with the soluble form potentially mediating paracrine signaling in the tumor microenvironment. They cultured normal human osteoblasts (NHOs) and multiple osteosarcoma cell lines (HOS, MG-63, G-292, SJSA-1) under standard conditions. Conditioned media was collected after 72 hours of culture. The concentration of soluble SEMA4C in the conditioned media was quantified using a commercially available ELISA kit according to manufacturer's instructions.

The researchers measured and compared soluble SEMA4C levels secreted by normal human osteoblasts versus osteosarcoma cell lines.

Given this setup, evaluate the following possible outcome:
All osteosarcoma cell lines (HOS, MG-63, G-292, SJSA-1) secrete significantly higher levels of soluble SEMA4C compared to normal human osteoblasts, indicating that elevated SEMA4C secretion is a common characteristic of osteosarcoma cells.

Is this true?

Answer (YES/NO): NO